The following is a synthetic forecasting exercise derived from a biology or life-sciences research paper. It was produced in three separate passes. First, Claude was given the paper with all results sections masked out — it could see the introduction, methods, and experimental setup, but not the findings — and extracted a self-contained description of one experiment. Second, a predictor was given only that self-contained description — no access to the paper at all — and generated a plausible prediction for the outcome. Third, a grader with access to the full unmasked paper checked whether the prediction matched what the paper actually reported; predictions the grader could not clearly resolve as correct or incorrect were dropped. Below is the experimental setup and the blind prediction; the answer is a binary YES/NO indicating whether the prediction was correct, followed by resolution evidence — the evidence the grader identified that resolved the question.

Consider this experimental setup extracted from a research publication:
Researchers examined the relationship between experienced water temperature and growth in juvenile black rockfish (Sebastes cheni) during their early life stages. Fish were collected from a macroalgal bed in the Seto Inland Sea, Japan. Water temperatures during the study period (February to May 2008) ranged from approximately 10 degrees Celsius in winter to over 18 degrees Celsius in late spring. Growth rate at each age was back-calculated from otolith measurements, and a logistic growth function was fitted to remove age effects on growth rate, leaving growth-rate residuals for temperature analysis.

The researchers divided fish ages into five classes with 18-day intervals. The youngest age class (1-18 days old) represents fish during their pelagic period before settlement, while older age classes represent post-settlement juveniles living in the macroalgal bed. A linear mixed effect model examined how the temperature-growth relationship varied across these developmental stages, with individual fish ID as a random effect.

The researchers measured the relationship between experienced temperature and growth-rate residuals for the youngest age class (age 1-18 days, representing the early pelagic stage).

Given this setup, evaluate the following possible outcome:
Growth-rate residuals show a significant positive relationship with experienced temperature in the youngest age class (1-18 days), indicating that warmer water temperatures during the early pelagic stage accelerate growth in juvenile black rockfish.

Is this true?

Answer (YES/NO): YES